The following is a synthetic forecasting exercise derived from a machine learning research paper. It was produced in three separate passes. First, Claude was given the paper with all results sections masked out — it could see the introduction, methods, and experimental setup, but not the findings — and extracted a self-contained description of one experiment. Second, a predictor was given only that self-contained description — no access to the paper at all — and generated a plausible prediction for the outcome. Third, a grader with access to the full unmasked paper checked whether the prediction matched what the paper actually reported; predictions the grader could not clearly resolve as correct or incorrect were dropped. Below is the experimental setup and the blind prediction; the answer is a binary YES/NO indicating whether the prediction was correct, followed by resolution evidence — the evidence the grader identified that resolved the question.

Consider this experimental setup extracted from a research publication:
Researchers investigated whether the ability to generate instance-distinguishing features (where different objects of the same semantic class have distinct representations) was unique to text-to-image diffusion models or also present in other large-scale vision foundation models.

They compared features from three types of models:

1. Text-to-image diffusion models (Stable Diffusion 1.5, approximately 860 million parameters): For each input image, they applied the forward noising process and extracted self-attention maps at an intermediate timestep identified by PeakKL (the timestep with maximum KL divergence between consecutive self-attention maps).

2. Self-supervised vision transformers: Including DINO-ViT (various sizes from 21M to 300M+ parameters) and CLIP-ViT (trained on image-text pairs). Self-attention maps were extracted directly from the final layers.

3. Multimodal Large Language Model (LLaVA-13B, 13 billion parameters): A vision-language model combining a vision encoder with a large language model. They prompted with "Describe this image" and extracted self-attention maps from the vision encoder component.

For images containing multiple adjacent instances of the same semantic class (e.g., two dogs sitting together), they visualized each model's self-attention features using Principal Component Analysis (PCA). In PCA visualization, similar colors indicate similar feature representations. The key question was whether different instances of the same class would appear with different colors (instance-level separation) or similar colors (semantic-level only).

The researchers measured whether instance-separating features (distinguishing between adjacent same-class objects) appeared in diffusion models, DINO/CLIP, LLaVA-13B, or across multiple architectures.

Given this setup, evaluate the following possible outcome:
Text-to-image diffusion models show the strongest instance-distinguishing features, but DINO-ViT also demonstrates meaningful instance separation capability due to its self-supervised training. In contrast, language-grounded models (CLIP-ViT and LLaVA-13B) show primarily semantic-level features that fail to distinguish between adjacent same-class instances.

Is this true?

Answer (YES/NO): NO